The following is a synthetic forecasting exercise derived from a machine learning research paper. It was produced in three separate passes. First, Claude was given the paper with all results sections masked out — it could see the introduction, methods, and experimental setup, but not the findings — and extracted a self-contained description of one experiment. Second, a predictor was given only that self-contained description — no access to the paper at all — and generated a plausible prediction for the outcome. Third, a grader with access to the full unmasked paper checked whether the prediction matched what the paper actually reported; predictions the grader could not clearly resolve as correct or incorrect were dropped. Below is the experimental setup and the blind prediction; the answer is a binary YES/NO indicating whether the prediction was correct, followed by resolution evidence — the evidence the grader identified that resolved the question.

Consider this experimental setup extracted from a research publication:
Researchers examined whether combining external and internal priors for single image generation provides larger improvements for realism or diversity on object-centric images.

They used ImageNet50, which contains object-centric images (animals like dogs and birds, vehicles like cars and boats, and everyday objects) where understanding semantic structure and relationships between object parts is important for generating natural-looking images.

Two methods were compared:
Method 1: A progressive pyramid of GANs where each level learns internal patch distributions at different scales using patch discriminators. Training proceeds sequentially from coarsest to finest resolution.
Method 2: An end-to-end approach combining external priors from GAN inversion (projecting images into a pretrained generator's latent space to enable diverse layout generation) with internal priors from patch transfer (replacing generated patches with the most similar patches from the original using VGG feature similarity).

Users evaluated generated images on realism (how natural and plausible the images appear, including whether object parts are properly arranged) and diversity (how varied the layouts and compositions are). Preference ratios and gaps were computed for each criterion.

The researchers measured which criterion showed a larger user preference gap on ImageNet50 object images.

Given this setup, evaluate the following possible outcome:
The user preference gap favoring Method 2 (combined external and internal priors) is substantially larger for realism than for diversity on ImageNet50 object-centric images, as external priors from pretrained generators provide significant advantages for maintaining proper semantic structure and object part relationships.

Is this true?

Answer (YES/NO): YES